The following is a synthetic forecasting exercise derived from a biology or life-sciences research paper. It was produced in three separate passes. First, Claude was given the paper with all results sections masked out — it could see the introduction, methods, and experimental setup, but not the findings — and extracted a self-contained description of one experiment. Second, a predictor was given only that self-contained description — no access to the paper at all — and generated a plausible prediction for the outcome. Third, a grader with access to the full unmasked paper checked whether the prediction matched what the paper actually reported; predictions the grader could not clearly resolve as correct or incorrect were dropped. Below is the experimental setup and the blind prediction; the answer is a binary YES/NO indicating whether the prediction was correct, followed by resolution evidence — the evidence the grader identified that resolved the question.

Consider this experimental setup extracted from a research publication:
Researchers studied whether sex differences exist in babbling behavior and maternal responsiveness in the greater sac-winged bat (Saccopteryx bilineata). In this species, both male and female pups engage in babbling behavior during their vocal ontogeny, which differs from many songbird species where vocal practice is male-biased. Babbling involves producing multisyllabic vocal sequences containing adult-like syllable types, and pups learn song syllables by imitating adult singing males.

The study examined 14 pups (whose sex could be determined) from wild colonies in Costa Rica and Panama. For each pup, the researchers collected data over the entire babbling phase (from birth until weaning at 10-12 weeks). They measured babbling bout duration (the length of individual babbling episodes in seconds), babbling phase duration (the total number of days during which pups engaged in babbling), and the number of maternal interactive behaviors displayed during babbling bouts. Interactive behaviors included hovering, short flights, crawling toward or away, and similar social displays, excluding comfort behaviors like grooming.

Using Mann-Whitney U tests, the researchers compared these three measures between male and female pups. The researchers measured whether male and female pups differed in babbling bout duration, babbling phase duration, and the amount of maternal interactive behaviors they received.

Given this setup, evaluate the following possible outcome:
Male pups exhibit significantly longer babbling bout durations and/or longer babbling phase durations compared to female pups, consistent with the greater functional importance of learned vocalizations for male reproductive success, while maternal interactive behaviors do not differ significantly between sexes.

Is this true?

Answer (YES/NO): NO